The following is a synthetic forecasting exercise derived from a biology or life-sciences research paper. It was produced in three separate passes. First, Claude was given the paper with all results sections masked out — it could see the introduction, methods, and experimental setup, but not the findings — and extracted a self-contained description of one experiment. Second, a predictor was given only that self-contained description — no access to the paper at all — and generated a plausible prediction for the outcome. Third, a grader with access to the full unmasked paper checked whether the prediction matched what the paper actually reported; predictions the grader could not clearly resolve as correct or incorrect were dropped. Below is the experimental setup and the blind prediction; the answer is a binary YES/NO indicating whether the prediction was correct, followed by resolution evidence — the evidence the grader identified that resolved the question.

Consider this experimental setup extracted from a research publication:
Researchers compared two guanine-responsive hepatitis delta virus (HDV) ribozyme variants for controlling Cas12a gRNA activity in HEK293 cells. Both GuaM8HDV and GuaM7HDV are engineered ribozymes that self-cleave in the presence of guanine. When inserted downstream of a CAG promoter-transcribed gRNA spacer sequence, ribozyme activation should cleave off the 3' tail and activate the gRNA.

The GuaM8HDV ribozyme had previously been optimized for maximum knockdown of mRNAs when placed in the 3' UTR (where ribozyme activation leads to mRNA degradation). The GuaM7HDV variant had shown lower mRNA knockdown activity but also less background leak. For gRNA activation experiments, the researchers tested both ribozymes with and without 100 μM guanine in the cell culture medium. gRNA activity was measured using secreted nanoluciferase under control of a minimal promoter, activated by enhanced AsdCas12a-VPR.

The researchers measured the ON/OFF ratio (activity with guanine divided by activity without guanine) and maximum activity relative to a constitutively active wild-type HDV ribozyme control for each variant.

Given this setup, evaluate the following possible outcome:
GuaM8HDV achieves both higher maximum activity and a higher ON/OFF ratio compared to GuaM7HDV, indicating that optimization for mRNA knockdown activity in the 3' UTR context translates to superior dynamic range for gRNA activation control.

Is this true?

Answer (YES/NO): NO